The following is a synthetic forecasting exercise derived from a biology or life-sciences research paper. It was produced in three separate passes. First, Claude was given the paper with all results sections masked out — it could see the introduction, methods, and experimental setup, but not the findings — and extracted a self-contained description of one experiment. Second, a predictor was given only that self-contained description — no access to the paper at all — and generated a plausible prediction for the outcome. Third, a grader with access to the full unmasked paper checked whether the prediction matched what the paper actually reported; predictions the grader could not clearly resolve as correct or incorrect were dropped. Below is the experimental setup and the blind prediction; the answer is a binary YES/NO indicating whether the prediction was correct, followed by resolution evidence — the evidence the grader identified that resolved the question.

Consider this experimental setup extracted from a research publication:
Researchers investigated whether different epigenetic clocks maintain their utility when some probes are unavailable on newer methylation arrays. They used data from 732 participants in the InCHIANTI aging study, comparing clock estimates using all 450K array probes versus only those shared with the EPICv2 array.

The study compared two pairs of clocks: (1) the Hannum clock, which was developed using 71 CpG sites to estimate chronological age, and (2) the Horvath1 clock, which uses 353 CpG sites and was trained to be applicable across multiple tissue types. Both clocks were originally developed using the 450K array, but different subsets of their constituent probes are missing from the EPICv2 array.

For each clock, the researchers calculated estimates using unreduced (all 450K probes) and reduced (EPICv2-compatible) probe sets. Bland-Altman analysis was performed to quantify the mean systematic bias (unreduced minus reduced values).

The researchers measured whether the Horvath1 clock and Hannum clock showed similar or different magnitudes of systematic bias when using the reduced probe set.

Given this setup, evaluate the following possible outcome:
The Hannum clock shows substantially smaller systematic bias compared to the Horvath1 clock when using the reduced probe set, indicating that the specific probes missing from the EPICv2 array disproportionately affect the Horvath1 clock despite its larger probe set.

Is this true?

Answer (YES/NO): NO